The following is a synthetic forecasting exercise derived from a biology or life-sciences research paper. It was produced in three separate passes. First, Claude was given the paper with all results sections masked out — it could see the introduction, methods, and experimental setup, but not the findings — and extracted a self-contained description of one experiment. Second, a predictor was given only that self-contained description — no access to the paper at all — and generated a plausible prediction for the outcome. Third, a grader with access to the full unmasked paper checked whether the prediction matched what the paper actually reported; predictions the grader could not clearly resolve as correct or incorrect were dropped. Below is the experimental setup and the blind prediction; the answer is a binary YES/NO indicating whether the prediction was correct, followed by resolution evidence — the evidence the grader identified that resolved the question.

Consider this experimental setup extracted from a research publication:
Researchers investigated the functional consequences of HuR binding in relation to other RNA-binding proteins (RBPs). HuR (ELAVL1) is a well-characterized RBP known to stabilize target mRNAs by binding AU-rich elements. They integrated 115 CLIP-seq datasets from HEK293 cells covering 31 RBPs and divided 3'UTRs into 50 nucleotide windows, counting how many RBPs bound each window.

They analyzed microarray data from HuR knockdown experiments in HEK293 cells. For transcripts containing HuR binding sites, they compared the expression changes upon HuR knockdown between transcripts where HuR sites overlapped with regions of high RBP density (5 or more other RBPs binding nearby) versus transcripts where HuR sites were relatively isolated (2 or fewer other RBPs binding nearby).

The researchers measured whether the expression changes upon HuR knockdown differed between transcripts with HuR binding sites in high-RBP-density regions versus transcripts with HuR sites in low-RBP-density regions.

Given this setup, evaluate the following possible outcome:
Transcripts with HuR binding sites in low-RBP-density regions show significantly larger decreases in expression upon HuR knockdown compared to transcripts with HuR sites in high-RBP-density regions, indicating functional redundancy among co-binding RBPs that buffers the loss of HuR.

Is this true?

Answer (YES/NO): NO